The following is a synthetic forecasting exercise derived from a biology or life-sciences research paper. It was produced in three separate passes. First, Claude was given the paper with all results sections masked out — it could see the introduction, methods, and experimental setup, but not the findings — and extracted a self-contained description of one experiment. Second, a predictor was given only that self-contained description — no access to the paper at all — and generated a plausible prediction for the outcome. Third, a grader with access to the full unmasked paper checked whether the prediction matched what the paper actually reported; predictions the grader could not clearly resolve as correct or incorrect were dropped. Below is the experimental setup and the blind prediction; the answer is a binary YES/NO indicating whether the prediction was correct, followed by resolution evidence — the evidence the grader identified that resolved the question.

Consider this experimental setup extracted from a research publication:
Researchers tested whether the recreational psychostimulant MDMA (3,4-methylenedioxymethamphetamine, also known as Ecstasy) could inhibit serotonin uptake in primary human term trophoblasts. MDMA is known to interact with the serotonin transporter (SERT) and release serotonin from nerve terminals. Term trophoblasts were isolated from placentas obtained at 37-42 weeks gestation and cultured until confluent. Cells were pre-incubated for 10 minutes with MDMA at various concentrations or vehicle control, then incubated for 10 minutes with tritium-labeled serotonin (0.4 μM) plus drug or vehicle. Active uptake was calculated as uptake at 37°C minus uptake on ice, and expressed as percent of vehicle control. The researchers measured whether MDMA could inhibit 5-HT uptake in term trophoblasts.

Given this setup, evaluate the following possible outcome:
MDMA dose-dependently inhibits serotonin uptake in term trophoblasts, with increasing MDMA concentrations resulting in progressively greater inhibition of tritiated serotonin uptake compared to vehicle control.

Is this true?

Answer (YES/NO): YES